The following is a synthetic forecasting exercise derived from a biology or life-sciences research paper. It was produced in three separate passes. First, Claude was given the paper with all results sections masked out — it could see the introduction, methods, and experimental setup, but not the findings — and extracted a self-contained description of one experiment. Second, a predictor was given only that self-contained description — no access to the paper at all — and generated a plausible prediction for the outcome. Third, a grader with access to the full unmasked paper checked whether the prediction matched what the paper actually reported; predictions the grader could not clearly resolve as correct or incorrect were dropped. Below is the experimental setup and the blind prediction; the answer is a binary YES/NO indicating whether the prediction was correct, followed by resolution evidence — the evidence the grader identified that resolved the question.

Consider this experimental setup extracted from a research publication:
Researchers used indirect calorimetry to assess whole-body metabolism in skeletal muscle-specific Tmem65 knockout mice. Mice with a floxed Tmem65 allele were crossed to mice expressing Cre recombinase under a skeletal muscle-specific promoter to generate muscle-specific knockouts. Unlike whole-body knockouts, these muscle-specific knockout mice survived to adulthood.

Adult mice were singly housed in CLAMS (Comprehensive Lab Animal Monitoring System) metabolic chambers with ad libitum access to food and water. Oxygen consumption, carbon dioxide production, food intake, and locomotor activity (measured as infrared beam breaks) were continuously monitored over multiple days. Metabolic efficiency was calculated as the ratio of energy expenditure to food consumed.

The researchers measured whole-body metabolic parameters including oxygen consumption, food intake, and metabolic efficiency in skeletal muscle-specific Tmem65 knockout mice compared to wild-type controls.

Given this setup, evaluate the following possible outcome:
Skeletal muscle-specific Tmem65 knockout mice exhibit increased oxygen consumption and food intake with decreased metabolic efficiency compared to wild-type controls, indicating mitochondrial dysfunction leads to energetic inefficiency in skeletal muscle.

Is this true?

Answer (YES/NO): YES